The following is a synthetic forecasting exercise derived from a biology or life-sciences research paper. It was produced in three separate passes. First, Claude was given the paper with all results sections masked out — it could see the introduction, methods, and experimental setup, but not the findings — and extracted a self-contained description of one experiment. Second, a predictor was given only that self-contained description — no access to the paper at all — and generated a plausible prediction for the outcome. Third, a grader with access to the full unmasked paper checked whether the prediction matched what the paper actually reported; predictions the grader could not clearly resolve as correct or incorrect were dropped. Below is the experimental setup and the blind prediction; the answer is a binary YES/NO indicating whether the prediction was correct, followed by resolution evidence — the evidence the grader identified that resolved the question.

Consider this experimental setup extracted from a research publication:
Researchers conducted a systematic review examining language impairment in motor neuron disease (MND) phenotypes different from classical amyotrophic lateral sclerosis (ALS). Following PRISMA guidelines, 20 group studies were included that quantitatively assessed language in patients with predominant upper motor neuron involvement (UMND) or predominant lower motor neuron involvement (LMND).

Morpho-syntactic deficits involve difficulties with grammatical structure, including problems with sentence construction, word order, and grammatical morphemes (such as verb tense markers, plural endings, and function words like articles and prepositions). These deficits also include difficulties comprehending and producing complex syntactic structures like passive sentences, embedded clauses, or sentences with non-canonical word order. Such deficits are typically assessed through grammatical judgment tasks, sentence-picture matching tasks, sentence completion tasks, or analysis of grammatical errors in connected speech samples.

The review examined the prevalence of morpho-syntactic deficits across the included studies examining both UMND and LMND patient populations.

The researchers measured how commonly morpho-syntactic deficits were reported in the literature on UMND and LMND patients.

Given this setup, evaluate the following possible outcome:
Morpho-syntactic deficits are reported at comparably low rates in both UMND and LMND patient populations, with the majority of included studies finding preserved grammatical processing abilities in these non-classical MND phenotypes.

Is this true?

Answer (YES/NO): NO